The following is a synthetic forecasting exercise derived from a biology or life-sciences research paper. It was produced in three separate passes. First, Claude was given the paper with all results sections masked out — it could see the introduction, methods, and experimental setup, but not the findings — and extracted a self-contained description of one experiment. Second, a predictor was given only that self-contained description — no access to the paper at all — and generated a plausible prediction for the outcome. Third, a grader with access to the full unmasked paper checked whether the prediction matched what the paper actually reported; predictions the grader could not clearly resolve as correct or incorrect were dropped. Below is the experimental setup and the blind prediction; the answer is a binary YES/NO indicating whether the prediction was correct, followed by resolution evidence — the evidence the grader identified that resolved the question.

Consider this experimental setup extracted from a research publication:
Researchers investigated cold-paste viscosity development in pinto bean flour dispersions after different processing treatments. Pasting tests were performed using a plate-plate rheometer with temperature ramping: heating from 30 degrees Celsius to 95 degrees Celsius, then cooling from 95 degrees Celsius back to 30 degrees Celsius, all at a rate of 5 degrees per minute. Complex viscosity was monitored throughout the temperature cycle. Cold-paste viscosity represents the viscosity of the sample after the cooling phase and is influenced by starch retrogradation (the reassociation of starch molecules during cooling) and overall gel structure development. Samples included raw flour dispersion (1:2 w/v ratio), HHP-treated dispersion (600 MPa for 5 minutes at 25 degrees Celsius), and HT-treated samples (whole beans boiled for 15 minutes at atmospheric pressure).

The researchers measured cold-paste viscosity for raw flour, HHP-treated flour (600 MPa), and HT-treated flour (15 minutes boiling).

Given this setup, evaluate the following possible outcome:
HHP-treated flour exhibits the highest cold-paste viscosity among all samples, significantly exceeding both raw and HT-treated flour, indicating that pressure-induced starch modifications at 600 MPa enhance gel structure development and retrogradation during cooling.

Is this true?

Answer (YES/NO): NO